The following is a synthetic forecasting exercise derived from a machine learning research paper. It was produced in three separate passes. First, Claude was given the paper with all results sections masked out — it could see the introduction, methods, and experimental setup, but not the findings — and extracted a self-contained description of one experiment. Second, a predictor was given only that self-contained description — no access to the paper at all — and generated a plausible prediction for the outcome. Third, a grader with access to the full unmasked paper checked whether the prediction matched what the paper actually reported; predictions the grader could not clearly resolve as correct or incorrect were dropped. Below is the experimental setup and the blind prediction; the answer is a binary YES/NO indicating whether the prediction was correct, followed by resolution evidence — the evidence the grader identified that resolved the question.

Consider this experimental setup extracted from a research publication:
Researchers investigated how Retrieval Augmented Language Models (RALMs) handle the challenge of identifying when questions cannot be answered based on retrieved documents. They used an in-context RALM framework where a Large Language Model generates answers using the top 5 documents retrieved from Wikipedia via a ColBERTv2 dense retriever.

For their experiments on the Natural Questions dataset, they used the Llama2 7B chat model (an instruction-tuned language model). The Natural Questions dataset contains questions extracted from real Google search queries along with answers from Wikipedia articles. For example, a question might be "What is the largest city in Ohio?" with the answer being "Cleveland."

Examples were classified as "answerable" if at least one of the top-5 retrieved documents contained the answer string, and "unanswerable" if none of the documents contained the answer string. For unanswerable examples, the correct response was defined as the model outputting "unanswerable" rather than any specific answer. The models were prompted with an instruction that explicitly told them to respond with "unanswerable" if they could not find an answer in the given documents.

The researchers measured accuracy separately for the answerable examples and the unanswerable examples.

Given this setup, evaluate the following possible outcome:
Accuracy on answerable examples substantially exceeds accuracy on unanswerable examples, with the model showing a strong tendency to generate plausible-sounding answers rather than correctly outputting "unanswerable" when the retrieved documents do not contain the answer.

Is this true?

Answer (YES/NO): YES